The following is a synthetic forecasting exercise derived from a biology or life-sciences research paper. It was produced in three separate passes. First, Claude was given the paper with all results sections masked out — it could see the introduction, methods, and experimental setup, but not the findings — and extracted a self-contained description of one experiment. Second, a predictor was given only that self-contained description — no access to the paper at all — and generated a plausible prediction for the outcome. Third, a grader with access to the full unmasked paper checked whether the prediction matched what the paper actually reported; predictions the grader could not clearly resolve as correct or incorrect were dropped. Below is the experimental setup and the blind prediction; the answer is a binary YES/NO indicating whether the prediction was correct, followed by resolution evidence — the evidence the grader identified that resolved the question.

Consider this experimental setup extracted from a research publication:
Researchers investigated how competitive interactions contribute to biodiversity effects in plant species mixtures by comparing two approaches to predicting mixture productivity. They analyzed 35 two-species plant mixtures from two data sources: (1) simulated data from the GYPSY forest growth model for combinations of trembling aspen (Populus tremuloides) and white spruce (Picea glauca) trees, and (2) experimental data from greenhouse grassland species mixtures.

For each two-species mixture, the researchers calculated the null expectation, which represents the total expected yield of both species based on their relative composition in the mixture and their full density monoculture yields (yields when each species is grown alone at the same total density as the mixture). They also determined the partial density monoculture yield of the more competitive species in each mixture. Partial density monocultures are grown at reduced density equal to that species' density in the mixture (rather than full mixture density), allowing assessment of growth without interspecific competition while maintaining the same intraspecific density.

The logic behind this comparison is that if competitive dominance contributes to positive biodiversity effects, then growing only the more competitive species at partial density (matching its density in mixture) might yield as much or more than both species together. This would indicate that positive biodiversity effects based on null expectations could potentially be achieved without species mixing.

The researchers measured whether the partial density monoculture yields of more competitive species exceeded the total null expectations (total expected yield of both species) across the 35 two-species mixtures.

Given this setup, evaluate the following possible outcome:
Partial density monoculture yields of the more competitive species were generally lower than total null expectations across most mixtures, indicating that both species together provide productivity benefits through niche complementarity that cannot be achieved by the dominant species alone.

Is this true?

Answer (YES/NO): NO